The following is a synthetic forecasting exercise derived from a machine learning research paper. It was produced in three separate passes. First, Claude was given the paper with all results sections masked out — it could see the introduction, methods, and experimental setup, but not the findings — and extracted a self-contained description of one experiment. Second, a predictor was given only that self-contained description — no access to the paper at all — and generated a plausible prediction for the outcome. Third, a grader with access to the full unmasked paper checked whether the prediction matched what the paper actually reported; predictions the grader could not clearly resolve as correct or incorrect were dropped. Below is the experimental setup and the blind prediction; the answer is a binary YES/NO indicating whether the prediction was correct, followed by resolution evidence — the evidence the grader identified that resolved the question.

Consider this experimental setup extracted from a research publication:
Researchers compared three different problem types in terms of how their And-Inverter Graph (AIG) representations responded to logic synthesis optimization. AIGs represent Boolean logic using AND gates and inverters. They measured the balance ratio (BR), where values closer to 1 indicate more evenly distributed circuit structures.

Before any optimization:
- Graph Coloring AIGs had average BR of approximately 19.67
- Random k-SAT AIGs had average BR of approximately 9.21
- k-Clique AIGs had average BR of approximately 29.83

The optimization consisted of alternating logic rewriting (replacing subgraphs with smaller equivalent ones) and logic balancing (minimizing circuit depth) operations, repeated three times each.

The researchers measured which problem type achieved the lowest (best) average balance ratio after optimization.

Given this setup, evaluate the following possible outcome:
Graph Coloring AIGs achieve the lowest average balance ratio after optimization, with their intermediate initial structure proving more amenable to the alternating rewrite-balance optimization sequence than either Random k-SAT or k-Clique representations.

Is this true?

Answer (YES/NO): YES